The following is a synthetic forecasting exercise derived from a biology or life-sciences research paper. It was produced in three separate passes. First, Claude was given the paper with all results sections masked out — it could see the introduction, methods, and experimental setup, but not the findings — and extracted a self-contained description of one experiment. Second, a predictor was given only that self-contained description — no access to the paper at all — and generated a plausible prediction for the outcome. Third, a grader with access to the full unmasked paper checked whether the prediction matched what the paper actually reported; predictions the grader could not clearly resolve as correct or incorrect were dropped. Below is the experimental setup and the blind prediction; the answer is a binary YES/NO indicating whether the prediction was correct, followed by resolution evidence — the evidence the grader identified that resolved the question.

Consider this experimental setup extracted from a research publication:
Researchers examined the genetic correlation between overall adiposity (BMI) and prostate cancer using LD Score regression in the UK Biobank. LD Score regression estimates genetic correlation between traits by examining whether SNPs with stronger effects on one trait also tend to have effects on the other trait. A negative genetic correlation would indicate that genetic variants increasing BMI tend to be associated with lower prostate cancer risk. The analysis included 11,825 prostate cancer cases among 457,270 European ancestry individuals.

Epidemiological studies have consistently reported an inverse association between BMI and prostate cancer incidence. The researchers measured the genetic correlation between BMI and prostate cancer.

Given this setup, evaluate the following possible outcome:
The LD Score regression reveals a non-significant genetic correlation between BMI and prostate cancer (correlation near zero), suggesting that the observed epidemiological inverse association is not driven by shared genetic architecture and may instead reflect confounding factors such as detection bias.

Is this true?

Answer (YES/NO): NO